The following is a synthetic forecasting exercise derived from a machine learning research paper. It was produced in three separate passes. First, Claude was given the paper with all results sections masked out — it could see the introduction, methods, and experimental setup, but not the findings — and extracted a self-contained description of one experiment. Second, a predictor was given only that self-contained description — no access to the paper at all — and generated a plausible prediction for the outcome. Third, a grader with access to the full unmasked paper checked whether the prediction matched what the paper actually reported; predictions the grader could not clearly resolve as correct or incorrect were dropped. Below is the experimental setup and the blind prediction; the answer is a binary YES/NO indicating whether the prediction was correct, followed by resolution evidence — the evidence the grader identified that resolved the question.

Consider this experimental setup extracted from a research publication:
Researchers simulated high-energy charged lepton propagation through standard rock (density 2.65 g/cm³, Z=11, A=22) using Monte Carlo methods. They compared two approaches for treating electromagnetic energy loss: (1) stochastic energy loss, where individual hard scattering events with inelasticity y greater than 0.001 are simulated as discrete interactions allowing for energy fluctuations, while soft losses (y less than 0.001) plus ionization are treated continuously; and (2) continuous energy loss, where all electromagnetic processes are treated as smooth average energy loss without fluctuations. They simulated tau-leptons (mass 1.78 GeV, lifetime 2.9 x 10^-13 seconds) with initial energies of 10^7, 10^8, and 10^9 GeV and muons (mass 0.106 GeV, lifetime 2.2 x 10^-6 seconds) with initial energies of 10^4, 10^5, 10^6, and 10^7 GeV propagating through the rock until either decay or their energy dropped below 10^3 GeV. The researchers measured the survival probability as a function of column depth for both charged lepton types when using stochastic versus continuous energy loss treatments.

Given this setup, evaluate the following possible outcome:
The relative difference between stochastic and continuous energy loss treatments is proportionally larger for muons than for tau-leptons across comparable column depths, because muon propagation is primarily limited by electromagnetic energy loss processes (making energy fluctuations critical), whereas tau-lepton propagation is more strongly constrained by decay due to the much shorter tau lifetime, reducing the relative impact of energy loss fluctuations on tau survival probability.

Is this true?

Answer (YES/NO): YES